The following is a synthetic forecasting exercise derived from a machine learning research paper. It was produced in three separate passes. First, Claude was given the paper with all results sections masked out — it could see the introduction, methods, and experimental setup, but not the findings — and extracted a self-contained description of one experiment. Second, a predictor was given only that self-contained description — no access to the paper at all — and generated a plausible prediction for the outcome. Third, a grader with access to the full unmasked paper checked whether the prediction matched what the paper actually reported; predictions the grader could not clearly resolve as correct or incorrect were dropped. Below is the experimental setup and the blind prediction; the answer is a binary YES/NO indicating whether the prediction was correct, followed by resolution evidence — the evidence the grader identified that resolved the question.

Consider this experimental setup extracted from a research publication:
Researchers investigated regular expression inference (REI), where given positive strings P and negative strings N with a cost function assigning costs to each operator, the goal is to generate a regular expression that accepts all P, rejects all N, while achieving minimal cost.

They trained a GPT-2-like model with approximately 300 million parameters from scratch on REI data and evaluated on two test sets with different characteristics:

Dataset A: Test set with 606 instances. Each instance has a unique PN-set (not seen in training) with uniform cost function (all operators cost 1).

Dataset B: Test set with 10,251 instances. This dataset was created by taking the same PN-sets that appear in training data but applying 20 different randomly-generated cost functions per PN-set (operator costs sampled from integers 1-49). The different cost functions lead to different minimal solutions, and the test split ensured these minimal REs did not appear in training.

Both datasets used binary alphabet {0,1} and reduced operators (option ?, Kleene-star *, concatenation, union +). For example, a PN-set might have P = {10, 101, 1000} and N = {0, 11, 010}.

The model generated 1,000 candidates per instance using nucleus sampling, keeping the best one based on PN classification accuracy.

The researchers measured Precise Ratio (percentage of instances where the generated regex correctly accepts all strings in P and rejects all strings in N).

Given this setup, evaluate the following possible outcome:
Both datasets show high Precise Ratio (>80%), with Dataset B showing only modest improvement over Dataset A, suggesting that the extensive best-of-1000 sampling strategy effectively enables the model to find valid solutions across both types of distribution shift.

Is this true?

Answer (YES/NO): NO